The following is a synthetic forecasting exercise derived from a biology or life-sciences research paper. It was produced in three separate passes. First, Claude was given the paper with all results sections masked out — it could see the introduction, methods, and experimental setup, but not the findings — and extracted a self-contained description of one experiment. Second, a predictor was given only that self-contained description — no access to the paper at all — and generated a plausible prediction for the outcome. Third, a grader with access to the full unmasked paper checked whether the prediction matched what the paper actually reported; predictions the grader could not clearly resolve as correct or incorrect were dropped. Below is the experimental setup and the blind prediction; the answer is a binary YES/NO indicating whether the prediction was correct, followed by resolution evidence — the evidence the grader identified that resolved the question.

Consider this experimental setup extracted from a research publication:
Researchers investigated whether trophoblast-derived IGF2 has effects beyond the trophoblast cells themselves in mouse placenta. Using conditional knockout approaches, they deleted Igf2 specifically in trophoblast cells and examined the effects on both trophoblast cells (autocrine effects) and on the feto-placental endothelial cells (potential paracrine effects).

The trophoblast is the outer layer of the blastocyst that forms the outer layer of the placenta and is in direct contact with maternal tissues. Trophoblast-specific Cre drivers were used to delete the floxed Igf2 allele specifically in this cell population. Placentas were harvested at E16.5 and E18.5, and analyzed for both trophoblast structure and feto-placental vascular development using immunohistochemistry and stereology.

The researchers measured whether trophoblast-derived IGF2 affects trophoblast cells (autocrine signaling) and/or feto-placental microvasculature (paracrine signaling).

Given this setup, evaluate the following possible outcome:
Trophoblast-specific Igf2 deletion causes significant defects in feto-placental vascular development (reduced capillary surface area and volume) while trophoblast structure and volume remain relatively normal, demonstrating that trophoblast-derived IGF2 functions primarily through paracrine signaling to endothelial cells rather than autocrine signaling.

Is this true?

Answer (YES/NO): NO